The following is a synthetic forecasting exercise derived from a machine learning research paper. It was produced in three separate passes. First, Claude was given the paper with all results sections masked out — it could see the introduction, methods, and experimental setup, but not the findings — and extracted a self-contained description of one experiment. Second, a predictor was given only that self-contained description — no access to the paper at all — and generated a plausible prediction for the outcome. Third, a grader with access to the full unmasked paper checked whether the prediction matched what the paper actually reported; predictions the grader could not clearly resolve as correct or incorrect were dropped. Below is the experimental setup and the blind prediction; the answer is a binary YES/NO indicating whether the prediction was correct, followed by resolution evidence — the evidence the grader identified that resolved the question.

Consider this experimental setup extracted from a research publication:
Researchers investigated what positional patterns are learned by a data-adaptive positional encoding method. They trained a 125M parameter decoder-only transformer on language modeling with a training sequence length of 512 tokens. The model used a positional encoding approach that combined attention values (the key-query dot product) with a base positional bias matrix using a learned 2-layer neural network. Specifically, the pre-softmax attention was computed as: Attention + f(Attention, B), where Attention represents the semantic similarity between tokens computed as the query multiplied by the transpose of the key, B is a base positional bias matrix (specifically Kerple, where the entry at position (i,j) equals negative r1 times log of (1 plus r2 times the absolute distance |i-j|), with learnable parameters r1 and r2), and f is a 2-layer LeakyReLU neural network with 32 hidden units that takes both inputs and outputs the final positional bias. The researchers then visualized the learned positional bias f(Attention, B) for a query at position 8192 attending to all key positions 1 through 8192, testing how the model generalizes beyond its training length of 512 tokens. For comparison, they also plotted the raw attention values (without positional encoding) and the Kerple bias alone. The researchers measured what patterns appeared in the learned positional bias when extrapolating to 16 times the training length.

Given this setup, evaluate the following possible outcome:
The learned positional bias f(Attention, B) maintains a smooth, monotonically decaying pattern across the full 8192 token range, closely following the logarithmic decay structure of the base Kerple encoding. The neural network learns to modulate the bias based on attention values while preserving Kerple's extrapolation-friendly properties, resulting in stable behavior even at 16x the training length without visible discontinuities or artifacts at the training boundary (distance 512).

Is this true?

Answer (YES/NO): NO